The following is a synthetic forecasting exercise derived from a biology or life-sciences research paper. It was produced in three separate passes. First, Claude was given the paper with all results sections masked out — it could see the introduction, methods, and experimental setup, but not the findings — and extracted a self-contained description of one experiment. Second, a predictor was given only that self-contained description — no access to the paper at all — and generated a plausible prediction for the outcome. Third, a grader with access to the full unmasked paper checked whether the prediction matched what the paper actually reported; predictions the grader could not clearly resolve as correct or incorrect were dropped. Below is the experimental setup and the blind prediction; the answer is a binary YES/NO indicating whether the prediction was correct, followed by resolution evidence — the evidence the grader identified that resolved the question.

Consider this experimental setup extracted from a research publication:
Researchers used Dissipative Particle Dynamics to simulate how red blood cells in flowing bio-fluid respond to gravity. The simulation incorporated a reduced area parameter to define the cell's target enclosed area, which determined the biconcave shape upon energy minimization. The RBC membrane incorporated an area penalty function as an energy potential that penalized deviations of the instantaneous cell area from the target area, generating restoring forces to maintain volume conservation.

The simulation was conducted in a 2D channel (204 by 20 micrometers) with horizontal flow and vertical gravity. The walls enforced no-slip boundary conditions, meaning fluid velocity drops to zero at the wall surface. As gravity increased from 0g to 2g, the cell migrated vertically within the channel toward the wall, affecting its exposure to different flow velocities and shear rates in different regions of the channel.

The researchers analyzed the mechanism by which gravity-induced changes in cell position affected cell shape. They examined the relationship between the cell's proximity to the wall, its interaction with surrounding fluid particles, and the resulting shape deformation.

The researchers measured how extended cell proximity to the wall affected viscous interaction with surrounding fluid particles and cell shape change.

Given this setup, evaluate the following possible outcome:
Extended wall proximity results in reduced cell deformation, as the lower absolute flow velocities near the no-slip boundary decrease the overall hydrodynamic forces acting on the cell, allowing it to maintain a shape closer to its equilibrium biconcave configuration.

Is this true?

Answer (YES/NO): NO